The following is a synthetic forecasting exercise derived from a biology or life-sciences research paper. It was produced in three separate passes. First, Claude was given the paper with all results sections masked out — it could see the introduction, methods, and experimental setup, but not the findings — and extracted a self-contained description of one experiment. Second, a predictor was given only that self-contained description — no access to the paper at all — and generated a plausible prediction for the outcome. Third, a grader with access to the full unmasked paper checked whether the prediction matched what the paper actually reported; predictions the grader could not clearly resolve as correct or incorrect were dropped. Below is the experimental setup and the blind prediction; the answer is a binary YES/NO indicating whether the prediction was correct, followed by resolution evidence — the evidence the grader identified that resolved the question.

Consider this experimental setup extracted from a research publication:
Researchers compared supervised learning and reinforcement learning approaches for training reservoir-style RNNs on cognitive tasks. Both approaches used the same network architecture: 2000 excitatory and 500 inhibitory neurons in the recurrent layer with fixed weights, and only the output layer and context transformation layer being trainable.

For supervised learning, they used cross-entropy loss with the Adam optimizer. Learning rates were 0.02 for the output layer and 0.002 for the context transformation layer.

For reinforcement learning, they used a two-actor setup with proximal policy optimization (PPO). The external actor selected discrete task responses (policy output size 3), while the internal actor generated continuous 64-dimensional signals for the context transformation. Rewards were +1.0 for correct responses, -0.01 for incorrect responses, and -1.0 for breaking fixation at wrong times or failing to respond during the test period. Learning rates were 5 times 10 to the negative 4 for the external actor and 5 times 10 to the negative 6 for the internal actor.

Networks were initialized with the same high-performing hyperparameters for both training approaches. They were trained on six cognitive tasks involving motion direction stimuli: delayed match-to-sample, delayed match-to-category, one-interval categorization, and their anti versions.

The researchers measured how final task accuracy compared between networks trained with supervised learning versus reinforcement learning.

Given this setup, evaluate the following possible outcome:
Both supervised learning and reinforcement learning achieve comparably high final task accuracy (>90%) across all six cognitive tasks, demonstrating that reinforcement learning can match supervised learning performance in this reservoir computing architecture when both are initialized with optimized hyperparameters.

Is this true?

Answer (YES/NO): NO